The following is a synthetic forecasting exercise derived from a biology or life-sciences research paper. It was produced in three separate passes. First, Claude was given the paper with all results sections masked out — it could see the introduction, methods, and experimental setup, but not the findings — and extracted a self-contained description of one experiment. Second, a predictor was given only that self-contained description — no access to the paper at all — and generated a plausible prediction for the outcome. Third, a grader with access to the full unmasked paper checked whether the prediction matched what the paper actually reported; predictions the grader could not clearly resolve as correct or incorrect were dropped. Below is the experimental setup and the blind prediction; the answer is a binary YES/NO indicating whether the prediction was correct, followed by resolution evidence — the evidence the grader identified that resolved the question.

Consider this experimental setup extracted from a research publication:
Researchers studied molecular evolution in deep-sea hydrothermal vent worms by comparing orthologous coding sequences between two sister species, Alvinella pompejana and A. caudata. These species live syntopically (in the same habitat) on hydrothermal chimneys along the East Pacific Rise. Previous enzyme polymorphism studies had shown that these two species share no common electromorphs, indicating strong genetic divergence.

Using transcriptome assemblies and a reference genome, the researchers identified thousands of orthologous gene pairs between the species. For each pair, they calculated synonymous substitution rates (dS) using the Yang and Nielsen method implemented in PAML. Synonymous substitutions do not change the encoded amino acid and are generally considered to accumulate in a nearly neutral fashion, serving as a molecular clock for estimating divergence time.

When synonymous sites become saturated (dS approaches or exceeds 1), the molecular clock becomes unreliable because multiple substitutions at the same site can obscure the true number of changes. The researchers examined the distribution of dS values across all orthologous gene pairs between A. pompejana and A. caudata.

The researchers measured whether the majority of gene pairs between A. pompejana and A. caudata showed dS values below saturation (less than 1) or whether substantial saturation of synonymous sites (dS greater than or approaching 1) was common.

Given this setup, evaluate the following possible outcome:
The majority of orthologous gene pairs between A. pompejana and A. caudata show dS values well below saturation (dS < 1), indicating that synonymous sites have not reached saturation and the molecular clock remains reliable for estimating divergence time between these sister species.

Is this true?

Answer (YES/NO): NO